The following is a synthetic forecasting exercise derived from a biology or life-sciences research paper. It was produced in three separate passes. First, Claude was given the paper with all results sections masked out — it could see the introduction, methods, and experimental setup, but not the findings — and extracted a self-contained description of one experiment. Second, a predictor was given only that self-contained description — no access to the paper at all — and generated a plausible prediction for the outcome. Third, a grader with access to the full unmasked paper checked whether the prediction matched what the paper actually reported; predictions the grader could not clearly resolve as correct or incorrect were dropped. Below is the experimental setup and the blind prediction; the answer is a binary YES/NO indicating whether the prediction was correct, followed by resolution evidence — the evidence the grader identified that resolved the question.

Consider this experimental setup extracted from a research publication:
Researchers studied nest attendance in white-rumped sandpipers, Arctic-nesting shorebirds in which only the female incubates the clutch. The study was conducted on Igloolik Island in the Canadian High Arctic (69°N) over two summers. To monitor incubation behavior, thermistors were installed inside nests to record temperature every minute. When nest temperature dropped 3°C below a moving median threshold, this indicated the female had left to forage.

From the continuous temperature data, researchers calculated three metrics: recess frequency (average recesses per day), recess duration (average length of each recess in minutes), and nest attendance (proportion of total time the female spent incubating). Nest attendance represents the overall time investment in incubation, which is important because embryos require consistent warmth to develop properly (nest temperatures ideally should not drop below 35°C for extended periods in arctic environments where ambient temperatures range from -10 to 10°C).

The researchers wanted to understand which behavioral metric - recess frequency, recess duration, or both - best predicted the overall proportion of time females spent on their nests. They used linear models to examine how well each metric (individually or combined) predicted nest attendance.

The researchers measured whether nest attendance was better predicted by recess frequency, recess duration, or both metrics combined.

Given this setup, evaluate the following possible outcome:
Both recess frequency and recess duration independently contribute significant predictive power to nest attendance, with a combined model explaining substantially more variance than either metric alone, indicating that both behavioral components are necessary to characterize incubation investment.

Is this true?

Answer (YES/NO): YES